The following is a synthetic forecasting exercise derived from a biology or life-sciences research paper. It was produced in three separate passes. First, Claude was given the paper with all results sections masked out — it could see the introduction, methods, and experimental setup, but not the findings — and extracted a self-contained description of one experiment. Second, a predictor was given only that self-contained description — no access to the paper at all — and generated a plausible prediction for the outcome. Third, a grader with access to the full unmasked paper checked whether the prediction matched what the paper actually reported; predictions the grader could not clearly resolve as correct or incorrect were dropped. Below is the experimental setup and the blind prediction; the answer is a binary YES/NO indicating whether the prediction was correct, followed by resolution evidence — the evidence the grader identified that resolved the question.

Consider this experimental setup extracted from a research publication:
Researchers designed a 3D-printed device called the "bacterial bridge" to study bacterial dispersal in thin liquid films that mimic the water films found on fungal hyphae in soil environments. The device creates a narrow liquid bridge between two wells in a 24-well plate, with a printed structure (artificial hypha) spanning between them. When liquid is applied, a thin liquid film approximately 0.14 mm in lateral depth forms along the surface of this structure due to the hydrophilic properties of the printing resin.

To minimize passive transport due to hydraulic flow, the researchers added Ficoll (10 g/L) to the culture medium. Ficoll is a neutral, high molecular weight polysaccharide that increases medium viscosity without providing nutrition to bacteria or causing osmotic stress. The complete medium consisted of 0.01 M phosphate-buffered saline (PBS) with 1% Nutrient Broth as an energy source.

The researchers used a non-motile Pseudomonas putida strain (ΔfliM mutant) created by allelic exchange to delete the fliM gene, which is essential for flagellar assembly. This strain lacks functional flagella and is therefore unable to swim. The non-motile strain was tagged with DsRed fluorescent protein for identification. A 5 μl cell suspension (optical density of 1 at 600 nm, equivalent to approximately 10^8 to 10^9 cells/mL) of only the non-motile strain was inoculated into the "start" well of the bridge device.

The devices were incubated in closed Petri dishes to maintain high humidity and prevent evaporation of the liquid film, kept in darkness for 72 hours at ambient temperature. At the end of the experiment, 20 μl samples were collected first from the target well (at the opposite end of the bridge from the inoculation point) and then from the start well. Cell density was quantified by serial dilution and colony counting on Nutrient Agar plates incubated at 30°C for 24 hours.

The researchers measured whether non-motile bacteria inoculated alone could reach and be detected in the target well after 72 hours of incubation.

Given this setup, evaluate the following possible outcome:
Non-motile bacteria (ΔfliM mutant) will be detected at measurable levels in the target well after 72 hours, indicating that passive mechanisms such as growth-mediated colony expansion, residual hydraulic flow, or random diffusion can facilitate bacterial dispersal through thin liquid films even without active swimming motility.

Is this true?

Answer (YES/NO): NO